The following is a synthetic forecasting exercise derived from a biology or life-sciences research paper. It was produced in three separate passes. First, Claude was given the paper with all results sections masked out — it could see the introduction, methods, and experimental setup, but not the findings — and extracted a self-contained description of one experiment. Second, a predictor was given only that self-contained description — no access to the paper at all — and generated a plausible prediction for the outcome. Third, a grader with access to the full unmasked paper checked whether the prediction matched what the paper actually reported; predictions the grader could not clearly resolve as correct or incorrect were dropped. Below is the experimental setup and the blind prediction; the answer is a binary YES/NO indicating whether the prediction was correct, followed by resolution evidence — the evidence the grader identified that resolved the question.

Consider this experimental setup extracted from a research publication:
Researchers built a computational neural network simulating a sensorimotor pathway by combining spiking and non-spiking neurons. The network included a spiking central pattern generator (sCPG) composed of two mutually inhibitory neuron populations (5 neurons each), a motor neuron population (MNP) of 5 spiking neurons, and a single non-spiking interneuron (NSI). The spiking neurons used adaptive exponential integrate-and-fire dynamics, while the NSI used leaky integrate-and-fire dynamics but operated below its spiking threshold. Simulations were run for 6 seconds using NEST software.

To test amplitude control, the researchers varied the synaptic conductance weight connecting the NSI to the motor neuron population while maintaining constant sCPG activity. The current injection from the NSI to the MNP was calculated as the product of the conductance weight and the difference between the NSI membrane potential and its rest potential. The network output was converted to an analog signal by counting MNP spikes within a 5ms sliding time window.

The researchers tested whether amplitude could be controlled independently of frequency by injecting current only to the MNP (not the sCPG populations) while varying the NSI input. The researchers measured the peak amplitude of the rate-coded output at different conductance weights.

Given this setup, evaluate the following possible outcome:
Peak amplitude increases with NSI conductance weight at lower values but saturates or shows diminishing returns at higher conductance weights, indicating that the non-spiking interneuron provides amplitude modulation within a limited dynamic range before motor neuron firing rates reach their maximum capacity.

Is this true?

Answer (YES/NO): NO